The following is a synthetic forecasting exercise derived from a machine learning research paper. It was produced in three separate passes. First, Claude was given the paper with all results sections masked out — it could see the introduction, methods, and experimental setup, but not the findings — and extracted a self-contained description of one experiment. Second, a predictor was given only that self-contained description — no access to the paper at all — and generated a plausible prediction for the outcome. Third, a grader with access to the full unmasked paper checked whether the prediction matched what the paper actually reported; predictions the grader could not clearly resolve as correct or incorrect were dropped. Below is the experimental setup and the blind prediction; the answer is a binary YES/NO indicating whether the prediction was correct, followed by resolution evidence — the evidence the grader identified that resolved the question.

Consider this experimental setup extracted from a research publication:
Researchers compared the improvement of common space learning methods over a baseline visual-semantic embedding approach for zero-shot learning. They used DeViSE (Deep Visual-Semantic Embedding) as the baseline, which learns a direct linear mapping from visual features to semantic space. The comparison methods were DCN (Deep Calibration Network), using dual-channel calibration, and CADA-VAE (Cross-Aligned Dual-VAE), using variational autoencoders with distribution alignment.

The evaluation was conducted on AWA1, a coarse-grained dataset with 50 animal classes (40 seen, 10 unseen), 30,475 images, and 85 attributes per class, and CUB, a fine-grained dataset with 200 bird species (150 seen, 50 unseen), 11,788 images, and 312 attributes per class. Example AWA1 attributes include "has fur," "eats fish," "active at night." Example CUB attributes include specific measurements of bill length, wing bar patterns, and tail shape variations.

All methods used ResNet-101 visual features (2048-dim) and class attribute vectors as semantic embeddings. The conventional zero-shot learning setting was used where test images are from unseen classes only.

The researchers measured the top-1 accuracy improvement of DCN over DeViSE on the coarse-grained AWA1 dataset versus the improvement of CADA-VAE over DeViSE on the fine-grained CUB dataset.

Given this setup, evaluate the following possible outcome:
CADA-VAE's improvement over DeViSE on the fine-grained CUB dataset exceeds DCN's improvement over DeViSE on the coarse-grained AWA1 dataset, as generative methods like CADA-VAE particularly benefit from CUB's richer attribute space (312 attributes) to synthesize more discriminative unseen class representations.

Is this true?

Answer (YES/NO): NO